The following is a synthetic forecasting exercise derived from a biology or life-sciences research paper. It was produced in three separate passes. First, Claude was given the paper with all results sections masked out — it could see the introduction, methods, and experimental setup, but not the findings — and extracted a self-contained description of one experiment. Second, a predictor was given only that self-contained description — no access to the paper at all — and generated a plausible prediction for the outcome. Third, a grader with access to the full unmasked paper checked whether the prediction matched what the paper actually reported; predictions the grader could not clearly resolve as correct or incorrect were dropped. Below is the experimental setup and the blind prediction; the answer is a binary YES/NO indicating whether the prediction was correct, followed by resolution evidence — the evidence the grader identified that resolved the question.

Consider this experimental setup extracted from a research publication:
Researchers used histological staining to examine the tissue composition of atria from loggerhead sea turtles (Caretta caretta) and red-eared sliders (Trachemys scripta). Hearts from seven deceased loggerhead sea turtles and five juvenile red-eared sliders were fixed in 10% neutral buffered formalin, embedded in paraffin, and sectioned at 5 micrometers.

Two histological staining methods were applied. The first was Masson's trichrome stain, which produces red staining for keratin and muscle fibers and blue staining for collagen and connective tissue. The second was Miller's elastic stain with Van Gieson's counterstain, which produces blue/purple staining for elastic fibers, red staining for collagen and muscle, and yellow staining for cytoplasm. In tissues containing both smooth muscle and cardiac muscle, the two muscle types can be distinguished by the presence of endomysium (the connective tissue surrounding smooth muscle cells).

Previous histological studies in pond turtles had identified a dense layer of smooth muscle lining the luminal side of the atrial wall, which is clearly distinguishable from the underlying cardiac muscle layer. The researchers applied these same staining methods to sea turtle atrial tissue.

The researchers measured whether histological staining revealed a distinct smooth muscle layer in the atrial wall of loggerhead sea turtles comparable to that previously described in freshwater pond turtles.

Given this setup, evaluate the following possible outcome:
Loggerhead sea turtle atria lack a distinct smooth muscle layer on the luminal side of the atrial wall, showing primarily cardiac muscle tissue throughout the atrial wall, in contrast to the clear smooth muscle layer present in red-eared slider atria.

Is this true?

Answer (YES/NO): YES